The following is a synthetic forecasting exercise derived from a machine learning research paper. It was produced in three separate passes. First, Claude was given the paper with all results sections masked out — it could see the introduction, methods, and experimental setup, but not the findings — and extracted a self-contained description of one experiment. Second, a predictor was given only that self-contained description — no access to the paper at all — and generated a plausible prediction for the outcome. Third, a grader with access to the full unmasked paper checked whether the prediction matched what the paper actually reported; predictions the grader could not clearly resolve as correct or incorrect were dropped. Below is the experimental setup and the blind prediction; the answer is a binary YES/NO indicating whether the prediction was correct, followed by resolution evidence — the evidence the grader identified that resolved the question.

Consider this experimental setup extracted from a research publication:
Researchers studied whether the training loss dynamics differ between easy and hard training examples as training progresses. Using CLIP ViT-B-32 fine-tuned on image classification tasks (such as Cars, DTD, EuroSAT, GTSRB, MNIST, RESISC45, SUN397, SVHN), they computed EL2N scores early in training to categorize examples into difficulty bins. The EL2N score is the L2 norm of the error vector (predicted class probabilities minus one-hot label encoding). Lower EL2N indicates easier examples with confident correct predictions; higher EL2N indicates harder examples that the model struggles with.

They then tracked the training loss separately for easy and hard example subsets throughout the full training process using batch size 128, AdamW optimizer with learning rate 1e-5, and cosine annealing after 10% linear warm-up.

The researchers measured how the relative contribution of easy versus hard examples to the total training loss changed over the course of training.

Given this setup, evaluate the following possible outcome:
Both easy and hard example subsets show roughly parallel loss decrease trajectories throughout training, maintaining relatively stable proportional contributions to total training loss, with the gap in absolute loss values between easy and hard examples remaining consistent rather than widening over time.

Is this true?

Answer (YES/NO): NO